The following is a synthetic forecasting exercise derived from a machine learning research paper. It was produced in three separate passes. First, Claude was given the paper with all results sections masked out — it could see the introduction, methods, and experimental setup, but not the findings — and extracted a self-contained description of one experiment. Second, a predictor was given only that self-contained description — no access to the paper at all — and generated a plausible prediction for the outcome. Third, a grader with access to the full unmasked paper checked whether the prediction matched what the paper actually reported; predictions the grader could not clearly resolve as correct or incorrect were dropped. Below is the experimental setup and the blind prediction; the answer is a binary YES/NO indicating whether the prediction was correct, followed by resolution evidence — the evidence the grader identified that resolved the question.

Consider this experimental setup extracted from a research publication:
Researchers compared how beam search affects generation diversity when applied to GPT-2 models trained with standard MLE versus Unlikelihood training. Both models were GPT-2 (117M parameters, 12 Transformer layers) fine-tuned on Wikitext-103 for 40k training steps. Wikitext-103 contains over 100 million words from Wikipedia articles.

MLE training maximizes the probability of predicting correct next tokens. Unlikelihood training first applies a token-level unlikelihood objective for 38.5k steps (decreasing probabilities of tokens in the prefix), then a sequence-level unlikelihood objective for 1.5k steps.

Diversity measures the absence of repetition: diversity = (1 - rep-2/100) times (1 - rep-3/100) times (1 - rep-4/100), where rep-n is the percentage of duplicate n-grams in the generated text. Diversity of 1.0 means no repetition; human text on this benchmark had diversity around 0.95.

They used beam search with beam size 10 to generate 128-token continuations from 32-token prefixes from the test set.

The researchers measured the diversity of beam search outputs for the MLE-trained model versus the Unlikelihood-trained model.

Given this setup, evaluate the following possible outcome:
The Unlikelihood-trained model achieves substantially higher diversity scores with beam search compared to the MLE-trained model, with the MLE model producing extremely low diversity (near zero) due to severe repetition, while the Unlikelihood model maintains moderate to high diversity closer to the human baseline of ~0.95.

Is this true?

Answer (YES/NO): YES